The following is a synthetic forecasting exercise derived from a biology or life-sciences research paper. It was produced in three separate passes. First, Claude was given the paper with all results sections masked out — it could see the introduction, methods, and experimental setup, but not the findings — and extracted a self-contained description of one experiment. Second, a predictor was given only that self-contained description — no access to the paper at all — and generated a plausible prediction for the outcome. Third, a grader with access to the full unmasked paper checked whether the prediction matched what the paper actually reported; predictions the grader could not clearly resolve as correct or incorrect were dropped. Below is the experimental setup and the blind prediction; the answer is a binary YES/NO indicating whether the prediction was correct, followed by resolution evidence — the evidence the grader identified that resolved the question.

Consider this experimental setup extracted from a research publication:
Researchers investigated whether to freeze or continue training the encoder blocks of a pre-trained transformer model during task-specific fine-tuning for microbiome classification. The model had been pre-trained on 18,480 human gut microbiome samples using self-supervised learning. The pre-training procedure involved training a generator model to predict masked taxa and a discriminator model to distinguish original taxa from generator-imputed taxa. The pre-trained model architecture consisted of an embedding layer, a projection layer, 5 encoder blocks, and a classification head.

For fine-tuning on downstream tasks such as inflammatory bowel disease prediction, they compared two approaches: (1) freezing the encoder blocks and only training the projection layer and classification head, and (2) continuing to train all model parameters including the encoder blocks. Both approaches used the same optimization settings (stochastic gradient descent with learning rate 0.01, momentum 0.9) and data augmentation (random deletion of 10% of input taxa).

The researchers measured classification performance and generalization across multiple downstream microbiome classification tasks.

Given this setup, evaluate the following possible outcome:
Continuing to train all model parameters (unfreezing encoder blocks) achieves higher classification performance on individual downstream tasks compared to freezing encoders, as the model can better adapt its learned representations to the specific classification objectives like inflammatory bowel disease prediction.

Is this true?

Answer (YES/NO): NO